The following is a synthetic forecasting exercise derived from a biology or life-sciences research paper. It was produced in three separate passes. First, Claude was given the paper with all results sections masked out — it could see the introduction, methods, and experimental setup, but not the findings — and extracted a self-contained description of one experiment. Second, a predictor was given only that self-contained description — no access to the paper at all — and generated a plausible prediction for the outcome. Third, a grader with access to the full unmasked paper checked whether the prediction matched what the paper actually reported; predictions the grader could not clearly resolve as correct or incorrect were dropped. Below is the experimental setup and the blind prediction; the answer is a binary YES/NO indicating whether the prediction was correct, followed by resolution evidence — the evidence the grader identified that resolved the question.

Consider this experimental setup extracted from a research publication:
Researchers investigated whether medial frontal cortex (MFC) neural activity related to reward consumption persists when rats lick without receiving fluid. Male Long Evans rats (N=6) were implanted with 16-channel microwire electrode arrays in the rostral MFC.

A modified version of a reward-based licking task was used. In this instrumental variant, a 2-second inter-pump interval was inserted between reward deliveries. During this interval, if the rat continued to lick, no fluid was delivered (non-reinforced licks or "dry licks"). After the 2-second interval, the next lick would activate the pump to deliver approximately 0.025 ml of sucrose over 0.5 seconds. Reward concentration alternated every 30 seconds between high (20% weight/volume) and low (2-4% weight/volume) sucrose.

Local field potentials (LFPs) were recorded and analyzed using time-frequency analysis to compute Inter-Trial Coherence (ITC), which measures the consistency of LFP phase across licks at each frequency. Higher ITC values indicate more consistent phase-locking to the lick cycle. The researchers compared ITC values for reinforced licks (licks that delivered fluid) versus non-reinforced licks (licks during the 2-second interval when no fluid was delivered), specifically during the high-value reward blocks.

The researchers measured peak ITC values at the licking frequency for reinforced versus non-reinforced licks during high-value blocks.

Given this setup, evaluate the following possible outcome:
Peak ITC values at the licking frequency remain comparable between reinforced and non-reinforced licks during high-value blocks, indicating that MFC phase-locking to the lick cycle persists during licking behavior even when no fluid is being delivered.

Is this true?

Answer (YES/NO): NO